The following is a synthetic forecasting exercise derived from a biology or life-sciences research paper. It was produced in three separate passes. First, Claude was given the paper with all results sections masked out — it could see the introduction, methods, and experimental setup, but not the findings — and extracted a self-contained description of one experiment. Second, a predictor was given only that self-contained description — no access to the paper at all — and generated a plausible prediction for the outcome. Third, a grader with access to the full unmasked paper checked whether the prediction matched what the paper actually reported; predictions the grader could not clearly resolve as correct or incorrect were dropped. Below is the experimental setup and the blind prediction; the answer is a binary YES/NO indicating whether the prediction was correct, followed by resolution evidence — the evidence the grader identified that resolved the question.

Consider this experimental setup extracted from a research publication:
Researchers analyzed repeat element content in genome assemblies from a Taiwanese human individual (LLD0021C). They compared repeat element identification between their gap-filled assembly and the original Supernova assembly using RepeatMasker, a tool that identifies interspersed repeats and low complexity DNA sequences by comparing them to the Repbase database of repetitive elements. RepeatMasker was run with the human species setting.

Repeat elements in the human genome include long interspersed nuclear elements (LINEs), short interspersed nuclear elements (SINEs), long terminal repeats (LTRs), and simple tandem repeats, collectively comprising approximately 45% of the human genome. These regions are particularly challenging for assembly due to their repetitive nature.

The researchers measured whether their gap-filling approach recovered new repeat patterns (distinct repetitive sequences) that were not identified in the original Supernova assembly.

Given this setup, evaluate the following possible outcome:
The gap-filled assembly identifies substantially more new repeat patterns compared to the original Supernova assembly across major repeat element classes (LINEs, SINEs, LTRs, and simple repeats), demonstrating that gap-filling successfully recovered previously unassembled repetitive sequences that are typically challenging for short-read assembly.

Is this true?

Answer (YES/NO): NO